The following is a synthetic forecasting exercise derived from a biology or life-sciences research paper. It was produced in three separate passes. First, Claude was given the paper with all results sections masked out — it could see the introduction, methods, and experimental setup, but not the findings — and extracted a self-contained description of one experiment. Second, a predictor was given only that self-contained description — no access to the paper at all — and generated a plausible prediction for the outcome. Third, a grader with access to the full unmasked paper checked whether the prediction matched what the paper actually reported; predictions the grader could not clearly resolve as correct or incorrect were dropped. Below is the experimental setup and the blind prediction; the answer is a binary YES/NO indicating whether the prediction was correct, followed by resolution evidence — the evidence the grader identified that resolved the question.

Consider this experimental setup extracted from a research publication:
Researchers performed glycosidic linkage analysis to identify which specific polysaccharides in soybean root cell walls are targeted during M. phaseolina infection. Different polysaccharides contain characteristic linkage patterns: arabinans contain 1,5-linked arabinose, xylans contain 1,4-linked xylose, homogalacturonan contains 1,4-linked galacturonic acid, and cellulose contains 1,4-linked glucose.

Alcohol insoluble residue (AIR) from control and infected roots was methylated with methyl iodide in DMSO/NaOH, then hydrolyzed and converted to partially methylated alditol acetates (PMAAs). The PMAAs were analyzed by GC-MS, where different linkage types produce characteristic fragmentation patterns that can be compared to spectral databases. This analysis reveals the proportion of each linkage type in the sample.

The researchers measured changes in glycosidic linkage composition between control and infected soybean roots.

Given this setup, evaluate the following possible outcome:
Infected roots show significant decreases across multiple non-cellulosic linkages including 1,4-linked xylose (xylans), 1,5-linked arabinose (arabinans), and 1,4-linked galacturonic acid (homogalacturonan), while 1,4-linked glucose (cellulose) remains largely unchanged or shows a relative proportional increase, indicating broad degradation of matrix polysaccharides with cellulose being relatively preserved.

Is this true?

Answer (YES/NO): NO